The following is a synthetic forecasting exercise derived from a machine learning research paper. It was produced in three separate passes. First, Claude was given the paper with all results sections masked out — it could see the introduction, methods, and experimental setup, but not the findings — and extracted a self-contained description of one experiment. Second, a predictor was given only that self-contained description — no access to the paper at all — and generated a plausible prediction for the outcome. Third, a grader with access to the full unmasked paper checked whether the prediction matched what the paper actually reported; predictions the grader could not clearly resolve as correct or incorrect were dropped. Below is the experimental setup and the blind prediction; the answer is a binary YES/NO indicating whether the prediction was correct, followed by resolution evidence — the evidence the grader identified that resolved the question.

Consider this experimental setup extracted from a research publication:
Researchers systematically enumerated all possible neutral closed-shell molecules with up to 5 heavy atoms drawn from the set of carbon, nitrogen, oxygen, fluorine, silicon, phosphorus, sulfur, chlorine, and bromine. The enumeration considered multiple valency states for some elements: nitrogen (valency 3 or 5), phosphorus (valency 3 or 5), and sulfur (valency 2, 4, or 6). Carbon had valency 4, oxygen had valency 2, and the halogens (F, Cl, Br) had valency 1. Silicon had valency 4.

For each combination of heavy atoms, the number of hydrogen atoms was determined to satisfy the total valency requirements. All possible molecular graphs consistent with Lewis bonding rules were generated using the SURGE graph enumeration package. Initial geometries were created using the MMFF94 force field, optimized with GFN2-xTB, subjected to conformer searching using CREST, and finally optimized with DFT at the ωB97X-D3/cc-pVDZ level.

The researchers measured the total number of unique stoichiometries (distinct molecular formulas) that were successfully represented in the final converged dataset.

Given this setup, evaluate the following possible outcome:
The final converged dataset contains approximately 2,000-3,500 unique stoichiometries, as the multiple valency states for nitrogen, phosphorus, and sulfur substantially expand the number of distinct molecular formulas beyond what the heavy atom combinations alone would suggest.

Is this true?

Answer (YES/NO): NO